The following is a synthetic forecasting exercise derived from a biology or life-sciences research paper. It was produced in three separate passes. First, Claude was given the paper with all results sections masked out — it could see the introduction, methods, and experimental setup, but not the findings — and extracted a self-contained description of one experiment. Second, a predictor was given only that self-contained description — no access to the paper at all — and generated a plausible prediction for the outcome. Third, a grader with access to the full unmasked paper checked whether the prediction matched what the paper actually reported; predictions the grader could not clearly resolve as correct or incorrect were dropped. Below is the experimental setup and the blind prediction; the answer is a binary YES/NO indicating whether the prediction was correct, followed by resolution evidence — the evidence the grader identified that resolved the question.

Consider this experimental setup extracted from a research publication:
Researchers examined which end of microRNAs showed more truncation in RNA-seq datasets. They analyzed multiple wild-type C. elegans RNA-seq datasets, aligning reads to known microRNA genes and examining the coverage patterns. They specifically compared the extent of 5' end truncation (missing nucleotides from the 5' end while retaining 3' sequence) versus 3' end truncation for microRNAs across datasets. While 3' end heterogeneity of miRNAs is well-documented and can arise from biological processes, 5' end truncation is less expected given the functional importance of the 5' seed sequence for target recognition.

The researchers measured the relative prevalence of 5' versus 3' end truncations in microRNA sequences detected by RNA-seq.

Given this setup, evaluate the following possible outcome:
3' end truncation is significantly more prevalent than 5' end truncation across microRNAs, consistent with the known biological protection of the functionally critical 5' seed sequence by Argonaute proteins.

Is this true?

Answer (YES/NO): NO